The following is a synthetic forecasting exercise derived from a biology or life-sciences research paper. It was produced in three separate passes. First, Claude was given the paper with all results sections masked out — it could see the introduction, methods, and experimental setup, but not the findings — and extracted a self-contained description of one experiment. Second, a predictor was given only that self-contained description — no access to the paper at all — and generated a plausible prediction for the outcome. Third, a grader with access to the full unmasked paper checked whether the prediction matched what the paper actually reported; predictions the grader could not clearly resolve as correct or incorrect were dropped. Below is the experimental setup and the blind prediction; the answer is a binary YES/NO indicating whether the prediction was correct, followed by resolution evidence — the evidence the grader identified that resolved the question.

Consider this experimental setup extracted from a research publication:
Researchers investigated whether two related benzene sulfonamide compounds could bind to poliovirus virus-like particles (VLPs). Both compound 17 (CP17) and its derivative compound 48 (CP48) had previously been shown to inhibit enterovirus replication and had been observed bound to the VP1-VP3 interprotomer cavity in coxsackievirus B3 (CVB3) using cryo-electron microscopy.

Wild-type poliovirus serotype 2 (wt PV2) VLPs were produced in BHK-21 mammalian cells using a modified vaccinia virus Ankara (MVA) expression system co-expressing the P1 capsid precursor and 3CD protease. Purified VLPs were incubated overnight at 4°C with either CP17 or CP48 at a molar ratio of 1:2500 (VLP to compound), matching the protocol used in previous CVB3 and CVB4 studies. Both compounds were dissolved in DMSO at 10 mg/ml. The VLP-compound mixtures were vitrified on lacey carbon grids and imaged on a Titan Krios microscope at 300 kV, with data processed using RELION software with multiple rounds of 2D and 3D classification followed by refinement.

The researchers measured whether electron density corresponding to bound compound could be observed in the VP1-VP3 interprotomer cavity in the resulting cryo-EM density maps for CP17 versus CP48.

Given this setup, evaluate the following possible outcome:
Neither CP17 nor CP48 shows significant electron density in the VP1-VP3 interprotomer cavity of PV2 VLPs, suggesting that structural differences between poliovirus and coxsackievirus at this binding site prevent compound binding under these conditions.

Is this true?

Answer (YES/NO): NO